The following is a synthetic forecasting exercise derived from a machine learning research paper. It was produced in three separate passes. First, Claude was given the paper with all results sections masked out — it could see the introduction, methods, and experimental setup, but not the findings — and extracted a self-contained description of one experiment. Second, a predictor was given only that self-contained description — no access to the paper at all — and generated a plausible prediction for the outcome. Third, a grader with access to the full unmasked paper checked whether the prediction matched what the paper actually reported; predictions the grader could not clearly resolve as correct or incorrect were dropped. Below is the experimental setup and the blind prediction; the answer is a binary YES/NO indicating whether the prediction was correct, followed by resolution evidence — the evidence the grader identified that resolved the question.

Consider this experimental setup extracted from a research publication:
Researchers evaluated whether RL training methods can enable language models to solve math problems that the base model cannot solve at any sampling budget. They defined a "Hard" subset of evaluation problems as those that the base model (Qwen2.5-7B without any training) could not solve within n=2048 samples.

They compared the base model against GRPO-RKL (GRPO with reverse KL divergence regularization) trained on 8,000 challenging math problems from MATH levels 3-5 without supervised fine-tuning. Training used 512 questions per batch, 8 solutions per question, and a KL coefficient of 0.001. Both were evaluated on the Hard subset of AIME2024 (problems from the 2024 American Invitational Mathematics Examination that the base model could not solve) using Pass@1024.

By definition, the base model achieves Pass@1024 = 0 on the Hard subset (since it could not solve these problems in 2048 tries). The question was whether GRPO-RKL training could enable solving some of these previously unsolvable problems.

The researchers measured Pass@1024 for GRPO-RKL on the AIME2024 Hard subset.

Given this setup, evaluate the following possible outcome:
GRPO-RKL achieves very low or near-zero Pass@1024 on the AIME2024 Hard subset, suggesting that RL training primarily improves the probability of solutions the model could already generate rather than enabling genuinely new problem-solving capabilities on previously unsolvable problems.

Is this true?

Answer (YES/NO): NO